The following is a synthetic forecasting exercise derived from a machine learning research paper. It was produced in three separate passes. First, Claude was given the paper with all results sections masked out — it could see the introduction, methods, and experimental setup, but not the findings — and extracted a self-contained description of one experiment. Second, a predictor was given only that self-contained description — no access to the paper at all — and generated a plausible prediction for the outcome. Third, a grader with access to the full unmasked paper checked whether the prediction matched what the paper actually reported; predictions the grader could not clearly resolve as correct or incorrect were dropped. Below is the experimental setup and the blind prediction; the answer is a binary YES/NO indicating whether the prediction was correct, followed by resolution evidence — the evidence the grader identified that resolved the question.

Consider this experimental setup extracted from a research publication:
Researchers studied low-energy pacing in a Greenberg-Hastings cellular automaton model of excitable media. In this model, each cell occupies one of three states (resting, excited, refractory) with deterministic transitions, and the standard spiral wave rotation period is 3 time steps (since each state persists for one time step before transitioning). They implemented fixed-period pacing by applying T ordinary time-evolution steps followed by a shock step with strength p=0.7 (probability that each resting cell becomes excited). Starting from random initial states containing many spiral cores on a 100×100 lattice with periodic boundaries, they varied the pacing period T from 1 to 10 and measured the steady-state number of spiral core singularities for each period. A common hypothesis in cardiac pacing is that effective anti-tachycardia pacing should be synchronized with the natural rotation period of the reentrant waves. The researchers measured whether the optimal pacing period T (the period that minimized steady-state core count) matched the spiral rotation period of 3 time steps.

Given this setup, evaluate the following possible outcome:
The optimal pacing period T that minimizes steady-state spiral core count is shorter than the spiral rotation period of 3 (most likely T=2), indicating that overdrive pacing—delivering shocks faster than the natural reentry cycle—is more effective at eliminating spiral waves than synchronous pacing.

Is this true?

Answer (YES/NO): NO